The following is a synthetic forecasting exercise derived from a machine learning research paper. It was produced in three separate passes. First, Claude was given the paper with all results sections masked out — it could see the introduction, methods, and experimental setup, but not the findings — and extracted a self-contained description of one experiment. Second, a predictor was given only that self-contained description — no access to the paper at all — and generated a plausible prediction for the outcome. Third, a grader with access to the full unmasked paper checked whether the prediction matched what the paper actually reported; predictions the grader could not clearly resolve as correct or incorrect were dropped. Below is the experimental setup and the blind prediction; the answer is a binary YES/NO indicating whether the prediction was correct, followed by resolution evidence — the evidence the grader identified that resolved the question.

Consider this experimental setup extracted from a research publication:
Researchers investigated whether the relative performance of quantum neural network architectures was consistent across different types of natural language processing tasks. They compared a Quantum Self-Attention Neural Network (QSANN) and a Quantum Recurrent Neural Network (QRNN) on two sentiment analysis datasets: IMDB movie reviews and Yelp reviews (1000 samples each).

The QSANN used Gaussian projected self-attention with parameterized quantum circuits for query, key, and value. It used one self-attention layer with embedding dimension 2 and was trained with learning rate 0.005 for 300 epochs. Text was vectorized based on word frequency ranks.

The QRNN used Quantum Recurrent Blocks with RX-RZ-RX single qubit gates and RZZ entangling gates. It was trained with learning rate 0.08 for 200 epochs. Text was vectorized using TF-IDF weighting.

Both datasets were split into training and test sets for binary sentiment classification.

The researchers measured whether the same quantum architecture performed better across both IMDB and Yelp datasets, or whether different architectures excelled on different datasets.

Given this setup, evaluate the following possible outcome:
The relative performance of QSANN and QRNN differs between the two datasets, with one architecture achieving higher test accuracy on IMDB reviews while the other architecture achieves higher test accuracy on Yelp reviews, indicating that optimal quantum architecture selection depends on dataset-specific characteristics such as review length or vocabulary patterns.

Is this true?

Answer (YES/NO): YES